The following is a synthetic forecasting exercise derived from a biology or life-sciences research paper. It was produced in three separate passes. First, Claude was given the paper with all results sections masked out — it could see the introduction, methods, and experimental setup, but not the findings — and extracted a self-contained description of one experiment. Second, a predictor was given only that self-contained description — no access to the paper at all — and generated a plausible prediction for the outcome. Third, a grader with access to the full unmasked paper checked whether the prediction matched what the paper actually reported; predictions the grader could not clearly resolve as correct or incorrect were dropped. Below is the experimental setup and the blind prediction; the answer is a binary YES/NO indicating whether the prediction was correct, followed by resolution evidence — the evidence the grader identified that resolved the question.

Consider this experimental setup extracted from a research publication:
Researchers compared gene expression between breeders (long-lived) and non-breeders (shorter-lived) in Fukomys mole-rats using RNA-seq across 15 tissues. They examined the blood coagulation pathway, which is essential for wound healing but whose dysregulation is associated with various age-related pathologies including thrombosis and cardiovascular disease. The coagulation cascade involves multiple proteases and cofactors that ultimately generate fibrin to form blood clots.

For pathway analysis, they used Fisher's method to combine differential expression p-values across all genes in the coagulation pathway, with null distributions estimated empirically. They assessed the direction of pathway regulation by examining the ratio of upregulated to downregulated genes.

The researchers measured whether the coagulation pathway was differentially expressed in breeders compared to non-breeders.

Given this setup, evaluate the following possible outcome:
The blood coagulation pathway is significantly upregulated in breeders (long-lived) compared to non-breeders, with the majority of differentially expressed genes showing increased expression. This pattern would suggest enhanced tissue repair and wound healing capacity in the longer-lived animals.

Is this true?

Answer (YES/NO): NO